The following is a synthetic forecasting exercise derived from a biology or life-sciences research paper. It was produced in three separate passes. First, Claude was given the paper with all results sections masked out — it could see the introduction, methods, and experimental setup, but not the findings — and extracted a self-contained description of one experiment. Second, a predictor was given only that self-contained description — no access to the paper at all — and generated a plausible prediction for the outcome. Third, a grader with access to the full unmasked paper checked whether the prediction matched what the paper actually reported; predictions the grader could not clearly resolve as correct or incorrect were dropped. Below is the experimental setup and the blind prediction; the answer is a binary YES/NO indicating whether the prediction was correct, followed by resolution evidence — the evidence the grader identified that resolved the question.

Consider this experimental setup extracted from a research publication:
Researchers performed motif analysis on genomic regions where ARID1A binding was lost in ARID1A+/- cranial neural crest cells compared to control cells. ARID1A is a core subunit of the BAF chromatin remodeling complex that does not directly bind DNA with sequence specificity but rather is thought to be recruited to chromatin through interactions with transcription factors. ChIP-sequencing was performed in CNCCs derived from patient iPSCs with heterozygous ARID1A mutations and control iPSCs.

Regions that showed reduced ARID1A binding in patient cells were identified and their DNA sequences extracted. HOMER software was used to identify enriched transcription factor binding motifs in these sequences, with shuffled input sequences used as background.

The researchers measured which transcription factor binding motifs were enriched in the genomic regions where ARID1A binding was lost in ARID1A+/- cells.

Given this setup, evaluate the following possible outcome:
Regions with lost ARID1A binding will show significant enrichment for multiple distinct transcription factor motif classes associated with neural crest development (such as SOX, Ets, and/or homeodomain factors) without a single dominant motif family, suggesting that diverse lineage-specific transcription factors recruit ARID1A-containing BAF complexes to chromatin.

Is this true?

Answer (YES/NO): NO